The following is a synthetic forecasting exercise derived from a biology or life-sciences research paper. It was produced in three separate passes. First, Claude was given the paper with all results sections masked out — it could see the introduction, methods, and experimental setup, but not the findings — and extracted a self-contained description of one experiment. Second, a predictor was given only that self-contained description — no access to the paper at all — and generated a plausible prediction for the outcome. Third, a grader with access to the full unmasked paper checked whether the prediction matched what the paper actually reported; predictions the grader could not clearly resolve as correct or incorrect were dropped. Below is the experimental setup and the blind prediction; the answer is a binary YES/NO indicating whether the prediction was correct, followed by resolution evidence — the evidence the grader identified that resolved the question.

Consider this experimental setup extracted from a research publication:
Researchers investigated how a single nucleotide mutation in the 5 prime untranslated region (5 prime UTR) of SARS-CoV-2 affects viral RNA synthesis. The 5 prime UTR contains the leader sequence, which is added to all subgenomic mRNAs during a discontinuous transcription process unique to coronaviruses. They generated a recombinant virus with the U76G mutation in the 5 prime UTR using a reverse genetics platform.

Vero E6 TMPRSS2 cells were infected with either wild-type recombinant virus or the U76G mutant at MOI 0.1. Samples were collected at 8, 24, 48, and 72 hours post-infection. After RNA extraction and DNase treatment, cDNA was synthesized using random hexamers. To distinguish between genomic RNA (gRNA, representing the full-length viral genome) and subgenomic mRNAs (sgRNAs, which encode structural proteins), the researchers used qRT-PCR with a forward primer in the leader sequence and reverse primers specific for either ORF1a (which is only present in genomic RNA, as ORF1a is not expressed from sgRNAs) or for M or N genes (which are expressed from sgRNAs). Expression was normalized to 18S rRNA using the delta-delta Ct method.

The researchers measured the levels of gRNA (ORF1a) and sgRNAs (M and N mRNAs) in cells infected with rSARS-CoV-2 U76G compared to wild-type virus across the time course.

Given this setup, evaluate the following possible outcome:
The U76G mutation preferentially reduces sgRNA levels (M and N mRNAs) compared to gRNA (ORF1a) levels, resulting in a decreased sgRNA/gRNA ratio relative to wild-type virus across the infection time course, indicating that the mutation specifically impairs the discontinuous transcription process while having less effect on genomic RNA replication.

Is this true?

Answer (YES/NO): NO